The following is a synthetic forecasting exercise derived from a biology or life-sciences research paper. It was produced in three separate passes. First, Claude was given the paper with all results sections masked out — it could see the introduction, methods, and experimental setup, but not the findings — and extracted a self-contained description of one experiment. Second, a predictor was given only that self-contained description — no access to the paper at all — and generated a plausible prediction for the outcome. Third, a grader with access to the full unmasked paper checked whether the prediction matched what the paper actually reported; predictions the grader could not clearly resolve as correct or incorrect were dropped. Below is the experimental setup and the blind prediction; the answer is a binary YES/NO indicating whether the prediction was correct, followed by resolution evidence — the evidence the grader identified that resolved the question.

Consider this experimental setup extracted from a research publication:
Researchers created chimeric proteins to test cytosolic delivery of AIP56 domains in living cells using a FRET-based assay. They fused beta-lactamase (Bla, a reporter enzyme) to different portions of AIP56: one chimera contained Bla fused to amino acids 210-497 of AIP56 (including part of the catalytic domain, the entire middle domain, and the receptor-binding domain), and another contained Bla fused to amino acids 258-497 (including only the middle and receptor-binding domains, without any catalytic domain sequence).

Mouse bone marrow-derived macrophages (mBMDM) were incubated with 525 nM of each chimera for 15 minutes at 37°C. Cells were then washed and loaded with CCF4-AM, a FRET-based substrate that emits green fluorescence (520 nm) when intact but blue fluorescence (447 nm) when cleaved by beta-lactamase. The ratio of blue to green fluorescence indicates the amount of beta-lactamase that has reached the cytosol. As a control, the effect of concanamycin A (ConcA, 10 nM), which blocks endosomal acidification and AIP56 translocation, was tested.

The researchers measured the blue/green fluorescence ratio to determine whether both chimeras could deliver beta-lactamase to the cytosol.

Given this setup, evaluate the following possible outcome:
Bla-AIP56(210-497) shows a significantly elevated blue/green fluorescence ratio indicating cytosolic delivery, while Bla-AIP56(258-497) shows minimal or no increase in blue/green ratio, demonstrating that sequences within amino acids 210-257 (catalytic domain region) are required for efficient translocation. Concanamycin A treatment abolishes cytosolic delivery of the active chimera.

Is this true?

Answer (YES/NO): NO